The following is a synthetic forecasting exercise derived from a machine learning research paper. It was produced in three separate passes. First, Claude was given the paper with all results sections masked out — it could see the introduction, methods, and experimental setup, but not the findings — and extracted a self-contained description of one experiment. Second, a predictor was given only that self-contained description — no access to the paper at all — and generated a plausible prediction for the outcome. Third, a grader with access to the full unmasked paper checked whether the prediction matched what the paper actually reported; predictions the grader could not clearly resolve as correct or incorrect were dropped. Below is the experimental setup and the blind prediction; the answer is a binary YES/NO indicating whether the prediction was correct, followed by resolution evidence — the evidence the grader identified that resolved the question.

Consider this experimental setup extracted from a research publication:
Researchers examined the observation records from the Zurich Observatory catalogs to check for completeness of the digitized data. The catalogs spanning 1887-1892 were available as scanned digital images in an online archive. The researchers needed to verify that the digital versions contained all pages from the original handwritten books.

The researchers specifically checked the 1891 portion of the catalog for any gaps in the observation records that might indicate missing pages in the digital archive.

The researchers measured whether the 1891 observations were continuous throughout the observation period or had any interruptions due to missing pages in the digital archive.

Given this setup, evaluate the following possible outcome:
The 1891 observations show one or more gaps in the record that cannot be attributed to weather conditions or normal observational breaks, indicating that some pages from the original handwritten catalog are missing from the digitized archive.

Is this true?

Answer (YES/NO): YES